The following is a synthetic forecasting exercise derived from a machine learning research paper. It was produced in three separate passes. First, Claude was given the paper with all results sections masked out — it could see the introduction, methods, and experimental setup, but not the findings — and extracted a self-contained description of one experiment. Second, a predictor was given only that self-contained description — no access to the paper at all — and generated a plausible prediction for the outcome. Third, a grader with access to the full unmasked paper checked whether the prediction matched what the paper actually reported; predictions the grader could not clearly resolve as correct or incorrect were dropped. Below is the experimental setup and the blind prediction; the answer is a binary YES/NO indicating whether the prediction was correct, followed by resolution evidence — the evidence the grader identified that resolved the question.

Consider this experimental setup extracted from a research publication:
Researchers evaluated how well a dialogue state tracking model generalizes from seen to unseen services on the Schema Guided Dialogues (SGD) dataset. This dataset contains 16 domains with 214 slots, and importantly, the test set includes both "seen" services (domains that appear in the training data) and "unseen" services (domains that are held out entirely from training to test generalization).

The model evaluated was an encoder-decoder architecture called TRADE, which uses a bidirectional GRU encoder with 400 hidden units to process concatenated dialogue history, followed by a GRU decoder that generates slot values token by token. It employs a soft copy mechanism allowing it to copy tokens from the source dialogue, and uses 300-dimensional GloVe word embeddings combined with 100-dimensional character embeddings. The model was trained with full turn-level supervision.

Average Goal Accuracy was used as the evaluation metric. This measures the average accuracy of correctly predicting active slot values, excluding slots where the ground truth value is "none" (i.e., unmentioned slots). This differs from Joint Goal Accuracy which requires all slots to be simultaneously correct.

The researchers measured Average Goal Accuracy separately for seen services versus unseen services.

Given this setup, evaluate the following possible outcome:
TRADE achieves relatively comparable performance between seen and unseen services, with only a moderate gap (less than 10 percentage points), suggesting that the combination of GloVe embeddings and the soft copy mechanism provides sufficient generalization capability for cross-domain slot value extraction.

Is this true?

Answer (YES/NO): NO